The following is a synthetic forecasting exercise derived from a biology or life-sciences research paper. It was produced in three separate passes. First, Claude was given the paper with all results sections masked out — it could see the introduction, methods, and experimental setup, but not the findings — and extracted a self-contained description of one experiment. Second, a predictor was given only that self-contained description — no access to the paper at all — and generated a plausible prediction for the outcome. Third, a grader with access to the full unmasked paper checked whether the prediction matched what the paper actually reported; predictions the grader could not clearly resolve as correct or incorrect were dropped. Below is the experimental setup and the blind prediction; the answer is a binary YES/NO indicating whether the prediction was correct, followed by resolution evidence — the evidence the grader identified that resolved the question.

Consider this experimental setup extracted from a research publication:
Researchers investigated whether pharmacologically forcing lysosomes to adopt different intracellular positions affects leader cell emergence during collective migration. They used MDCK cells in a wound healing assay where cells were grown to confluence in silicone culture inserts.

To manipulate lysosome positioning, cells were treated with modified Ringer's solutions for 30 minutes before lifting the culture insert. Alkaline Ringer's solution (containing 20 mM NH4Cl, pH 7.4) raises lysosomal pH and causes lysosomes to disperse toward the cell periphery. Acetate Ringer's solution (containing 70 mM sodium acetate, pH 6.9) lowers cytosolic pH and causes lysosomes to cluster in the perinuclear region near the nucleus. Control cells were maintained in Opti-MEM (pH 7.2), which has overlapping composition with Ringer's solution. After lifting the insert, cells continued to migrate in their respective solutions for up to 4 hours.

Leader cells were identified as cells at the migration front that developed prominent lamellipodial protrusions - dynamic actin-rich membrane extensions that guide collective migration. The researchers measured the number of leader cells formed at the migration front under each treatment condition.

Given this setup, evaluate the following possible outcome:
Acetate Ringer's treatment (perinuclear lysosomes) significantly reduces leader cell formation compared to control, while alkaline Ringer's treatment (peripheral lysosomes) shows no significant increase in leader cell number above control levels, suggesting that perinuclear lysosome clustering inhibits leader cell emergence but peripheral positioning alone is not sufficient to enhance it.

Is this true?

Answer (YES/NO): NO